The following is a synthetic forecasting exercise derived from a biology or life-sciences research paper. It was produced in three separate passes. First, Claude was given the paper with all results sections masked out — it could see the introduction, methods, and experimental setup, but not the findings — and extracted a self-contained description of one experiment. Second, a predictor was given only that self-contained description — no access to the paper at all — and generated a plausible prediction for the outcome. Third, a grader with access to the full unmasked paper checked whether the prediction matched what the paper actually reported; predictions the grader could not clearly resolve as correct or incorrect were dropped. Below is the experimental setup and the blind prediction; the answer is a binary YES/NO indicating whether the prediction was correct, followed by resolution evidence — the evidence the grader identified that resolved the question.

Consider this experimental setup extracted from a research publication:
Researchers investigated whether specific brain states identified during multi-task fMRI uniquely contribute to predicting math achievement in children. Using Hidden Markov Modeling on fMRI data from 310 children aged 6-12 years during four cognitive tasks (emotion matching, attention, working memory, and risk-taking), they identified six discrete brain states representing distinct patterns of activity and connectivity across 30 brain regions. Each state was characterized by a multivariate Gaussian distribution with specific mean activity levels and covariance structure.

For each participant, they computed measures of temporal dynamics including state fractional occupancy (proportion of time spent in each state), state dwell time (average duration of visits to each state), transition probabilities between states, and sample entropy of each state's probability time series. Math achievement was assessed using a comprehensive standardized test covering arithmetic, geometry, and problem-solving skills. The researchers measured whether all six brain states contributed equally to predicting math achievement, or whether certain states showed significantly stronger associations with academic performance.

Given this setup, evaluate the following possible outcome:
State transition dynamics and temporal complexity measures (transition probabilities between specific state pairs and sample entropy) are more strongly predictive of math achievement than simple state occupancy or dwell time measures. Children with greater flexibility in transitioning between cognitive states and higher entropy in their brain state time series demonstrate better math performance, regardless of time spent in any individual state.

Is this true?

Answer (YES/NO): NO